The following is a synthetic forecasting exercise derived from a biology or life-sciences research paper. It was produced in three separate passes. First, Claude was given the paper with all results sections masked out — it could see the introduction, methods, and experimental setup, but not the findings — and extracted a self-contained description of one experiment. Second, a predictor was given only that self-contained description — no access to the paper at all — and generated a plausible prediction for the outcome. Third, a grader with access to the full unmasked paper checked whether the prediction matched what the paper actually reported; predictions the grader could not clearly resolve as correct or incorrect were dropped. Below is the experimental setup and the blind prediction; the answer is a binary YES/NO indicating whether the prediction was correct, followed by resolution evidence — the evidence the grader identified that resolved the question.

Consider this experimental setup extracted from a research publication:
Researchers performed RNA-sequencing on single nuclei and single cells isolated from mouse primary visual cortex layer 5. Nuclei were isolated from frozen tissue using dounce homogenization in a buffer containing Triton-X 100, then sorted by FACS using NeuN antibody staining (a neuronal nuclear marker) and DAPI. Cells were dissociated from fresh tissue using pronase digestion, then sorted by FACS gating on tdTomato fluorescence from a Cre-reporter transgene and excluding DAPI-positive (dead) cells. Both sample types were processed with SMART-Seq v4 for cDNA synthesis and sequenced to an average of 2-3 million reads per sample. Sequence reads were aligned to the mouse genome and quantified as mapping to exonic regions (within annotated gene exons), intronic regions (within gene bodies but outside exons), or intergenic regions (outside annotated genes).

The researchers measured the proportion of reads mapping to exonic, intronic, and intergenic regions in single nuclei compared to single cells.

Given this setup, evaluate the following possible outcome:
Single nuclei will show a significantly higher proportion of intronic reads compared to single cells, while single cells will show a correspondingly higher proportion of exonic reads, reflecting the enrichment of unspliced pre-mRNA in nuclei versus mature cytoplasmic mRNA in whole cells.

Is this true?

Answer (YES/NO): YES